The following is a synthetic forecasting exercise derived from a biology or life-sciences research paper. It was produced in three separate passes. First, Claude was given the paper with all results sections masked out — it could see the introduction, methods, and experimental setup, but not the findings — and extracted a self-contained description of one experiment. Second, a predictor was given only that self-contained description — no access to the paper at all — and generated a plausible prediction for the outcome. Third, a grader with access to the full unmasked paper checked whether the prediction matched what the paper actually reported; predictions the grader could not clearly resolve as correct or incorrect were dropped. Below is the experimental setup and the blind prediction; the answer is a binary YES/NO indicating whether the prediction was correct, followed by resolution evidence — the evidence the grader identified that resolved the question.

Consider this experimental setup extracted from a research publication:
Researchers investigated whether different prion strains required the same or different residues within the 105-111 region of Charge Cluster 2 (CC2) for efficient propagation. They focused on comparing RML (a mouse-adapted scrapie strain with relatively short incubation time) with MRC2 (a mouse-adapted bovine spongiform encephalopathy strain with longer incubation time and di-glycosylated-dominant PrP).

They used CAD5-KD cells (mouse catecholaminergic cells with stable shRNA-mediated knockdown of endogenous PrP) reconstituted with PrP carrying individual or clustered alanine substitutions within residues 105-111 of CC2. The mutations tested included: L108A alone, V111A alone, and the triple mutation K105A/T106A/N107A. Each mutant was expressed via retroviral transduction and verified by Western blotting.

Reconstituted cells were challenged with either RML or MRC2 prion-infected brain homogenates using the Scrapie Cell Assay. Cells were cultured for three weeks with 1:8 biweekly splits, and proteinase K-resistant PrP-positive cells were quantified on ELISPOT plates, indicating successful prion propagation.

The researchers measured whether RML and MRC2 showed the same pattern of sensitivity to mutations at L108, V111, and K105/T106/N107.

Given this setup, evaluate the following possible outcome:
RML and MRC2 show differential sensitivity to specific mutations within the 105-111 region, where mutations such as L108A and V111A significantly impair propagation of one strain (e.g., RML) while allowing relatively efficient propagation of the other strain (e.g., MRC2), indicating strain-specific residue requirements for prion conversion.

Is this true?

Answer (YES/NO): NO